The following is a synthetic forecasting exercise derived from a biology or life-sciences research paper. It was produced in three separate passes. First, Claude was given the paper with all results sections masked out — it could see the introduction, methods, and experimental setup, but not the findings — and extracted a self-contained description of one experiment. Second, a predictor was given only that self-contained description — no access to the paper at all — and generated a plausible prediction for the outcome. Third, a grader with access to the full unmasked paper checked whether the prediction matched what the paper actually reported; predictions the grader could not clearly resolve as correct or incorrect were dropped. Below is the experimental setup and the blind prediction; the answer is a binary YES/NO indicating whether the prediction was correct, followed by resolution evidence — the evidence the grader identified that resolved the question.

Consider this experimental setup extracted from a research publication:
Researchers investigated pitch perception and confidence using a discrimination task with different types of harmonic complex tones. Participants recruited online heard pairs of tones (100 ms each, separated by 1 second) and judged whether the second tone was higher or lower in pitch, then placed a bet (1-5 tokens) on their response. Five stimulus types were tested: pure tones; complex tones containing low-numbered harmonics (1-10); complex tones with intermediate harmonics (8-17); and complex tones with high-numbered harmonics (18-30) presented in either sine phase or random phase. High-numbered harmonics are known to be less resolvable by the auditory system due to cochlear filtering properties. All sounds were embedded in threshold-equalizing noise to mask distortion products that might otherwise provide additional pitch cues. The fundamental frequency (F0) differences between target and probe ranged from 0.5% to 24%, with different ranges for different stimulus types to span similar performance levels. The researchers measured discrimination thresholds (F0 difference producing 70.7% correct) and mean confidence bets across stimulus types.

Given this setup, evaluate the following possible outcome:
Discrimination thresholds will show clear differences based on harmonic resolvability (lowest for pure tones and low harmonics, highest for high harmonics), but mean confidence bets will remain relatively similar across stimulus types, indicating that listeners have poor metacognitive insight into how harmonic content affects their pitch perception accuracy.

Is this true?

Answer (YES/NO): NO